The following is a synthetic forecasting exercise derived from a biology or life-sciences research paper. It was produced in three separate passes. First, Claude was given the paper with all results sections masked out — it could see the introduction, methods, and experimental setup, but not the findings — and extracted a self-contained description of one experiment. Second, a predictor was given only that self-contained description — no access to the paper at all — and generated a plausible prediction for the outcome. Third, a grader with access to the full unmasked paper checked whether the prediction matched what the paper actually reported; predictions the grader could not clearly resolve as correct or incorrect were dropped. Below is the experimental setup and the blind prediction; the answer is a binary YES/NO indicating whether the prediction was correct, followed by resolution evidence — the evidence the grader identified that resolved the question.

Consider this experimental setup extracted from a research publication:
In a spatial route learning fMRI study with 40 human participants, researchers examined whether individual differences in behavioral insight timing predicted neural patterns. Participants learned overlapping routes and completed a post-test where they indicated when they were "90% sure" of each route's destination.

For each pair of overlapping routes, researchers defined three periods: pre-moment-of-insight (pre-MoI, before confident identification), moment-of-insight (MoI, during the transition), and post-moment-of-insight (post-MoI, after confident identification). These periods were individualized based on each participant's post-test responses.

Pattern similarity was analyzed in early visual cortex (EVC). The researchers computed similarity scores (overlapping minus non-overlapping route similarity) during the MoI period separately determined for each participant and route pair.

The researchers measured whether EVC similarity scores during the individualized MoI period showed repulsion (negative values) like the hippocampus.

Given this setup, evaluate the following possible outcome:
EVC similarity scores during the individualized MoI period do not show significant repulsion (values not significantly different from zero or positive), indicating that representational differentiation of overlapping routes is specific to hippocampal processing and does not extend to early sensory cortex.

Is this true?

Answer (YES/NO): YES